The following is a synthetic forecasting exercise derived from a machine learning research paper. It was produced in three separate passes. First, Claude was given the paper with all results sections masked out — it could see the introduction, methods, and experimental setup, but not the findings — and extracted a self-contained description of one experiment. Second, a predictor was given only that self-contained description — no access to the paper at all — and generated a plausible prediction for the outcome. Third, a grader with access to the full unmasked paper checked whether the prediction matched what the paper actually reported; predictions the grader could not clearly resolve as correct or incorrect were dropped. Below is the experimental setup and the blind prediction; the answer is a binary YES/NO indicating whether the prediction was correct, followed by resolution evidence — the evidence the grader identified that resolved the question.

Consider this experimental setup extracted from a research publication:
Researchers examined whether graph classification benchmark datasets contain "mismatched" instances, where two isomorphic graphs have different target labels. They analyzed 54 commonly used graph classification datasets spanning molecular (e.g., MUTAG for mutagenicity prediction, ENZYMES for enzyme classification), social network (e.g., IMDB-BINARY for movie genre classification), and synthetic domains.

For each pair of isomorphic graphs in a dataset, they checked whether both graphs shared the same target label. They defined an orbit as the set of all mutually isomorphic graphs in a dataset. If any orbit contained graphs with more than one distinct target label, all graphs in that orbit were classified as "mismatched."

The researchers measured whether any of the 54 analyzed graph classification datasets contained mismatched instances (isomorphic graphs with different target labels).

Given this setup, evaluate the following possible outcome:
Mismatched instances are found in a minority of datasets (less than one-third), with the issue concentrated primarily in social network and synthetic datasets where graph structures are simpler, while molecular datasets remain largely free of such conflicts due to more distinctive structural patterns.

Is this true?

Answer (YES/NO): NO